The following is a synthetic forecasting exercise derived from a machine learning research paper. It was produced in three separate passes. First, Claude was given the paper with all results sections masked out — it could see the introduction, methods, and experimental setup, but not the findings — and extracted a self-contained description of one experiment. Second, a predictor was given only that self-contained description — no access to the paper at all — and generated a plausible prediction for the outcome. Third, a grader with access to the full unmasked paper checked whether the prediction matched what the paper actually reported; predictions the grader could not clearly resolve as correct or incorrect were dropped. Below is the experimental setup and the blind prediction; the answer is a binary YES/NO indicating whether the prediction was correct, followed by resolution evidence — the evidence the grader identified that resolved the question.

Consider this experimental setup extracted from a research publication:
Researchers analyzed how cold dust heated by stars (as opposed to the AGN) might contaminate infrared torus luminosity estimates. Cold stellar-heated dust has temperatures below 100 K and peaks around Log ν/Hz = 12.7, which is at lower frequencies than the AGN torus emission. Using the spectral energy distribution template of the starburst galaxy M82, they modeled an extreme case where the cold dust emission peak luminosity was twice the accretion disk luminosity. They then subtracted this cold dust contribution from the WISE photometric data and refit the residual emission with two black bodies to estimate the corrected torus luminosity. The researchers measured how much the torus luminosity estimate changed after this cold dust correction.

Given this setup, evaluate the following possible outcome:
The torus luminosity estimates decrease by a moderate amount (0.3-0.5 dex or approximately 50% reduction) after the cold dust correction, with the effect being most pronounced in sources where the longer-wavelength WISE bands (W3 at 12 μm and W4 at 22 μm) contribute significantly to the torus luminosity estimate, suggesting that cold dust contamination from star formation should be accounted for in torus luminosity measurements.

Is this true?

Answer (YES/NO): NO